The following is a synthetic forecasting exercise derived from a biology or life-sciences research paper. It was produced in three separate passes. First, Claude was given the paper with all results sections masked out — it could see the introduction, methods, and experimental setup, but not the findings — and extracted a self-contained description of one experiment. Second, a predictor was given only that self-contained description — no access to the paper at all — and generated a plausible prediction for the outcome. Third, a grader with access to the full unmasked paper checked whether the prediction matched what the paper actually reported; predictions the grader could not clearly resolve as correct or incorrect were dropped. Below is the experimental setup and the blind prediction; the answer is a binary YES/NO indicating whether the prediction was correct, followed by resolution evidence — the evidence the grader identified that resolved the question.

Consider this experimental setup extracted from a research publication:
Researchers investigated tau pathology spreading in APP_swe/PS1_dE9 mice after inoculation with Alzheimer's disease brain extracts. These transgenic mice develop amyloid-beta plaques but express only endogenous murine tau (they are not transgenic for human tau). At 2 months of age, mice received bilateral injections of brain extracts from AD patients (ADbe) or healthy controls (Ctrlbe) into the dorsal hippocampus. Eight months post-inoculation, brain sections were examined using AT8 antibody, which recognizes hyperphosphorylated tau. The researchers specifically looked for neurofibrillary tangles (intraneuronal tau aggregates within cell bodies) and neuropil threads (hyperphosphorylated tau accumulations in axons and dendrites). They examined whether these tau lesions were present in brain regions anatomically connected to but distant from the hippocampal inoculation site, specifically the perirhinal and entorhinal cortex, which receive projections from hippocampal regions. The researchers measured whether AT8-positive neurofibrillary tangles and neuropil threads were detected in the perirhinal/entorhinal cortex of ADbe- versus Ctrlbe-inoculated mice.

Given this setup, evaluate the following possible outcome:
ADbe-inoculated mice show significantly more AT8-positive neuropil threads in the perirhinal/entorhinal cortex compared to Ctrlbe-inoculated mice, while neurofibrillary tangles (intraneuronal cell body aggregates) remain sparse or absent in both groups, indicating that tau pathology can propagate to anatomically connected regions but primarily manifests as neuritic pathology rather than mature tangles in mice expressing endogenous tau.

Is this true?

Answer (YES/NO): NO